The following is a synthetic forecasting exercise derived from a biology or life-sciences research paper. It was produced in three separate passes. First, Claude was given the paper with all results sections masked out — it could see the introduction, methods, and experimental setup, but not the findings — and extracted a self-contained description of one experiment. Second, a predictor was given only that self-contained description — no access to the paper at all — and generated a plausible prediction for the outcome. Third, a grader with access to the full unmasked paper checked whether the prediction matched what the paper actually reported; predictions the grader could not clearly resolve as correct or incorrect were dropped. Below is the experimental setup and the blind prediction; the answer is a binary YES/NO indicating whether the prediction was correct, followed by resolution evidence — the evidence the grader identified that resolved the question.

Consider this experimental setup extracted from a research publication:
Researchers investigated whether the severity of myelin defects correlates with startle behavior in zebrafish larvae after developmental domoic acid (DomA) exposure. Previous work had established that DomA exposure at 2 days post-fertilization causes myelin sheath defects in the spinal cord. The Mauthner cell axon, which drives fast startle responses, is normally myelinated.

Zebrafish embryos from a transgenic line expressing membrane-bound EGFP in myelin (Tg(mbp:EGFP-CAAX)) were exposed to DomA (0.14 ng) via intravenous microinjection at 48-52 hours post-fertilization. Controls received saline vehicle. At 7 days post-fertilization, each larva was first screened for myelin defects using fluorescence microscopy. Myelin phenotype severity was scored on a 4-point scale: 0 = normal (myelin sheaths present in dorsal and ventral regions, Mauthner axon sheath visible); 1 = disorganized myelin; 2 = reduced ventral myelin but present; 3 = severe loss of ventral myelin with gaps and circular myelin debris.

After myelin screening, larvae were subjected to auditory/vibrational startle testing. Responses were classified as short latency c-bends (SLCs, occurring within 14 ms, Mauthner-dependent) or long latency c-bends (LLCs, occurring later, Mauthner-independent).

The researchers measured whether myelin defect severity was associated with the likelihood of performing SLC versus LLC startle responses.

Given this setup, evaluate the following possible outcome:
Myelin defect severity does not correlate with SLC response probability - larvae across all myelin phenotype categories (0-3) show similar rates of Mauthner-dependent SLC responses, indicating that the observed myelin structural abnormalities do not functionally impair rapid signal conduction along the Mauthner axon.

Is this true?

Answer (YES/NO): NO